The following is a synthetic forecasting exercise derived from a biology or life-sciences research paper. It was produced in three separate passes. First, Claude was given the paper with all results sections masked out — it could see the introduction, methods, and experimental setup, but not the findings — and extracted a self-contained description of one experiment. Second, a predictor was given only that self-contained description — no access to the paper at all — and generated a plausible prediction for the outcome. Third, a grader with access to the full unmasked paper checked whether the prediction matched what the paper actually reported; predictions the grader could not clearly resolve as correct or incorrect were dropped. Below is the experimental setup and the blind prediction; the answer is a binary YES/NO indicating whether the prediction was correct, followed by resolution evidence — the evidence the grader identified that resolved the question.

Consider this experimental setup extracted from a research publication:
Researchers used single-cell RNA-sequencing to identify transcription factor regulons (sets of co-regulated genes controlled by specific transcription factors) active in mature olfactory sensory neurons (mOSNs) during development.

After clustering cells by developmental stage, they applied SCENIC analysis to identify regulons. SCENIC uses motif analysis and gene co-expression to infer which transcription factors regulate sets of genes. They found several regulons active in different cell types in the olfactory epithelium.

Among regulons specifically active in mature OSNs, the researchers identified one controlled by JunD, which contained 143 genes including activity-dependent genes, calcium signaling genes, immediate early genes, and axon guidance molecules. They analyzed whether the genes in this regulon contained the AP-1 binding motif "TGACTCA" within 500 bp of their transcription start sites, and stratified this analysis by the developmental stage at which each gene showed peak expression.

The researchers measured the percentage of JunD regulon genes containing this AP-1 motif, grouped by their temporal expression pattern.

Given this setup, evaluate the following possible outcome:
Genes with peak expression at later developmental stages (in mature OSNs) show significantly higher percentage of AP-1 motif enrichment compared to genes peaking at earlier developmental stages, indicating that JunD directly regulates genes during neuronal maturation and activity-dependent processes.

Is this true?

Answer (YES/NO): NO